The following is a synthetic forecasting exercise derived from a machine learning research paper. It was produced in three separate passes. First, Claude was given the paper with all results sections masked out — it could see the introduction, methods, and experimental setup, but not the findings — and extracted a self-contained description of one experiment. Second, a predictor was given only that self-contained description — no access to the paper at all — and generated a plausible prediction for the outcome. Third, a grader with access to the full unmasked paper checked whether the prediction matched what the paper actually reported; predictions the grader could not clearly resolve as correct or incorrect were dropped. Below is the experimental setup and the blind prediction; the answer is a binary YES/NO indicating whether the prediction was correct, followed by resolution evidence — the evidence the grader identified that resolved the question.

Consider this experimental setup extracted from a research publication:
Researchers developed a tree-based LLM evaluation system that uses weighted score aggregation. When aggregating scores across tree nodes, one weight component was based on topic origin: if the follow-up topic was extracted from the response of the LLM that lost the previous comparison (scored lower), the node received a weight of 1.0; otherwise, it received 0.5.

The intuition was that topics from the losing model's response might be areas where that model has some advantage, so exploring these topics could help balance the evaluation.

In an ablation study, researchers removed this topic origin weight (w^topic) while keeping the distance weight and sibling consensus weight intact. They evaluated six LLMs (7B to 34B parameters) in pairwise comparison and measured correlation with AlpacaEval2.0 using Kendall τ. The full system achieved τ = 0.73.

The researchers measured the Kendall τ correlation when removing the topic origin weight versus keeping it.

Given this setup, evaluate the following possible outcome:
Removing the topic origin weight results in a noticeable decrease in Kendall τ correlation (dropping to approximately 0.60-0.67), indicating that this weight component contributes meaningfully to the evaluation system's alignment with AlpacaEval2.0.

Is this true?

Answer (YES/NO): YES